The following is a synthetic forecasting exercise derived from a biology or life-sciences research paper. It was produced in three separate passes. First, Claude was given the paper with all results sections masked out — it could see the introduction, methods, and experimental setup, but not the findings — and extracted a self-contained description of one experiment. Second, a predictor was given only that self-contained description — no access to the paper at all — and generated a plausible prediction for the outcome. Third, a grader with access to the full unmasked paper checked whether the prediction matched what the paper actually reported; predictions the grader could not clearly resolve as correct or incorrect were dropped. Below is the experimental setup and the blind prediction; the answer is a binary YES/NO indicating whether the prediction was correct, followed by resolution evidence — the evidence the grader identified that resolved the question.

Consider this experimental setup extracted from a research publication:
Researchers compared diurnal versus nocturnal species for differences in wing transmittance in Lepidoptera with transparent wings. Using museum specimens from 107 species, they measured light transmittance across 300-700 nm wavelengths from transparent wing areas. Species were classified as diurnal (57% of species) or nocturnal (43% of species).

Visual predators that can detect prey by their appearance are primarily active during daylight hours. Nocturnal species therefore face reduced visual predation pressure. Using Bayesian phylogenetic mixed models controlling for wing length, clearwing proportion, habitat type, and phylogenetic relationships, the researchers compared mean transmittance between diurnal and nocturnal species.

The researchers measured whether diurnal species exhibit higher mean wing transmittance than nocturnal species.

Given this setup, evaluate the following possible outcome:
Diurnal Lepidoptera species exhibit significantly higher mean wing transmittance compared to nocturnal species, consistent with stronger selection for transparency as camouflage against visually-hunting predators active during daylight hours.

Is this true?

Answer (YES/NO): NO